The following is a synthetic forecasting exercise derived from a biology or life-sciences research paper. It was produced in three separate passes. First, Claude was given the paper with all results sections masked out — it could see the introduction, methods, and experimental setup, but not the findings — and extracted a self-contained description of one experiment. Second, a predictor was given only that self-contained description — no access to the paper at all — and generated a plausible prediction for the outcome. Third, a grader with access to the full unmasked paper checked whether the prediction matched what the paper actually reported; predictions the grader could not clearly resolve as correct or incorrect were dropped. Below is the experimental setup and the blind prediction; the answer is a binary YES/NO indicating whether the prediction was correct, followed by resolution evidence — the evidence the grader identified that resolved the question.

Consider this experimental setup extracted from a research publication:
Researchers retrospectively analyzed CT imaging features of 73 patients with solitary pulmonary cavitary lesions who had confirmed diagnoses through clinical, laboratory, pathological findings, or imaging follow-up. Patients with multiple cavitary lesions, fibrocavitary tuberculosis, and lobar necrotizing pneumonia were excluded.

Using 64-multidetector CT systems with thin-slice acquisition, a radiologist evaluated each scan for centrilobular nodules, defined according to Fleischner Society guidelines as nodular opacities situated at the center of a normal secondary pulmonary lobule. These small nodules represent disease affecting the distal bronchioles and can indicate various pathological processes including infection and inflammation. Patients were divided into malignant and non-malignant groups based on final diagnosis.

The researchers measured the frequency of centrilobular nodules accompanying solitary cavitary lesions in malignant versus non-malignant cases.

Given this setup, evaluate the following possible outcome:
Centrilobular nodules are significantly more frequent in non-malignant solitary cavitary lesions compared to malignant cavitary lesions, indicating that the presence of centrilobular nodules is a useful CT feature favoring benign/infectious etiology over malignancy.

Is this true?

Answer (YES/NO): YES